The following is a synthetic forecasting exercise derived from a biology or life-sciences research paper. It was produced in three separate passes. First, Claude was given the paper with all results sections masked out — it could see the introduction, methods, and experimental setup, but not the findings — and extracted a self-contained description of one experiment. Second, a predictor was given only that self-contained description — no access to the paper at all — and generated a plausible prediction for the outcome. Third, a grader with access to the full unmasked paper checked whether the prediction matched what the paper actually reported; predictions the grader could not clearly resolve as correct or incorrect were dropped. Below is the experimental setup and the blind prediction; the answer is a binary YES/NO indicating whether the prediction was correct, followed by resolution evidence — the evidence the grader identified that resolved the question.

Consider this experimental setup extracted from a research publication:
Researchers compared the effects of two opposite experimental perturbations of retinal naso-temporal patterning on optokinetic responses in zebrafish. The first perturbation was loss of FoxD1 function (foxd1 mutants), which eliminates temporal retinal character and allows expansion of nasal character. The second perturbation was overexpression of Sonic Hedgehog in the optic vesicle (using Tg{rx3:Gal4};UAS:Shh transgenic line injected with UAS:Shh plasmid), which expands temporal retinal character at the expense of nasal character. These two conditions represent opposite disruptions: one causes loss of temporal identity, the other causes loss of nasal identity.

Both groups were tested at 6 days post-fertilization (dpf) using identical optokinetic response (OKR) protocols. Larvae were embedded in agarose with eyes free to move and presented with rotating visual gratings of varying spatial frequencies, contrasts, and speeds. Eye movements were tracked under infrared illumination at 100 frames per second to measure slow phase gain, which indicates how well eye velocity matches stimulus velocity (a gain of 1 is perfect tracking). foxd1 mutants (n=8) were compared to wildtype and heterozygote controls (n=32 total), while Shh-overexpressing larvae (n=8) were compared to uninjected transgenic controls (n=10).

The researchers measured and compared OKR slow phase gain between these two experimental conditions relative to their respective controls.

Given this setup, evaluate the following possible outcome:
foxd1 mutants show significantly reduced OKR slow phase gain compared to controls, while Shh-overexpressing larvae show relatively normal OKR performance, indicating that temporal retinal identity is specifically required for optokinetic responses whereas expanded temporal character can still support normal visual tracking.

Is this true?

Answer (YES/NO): YES